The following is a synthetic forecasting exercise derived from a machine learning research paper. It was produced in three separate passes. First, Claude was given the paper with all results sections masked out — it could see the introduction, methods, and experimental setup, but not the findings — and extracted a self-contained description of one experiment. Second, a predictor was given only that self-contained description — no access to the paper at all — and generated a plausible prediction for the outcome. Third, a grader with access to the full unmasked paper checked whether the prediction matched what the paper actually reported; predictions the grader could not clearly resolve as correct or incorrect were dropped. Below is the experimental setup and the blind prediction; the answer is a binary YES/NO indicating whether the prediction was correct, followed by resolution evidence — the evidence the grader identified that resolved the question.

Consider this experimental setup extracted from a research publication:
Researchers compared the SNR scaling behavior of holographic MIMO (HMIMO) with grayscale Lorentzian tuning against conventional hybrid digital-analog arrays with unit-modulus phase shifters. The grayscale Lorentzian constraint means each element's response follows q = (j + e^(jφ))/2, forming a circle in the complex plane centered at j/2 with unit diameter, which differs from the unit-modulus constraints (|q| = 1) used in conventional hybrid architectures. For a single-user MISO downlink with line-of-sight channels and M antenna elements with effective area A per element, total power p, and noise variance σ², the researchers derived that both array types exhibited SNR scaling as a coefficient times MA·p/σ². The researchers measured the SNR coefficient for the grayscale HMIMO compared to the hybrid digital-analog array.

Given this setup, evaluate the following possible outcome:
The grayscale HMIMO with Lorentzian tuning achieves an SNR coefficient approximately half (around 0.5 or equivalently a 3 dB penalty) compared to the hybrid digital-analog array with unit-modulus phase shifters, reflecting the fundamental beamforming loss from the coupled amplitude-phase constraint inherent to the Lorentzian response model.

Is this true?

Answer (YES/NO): YES